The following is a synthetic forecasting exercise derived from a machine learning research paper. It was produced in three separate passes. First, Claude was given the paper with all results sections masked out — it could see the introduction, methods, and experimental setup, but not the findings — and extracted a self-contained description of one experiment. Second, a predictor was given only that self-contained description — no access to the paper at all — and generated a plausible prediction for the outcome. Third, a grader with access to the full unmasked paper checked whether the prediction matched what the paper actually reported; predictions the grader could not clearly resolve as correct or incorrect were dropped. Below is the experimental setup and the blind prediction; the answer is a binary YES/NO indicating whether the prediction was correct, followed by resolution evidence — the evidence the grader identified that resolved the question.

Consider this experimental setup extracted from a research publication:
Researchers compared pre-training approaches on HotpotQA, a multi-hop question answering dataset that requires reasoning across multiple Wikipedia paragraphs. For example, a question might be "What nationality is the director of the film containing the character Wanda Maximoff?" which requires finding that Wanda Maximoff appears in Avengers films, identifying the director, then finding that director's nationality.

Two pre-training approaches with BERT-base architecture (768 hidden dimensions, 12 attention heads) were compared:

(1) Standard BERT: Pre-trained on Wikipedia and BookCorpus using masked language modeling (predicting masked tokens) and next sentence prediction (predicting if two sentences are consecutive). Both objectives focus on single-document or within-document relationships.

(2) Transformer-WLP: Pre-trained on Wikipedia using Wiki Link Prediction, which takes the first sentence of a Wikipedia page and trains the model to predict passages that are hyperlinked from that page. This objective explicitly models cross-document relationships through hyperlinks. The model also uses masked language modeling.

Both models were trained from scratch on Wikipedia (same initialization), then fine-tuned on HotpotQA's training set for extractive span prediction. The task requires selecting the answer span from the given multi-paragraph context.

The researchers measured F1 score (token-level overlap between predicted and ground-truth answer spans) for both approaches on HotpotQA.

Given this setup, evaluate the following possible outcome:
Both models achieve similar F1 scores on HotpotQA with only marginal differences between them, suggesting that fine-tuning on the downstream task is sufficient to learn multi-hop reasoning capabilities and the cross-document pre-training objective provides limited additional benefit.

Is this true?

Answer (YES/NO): NO